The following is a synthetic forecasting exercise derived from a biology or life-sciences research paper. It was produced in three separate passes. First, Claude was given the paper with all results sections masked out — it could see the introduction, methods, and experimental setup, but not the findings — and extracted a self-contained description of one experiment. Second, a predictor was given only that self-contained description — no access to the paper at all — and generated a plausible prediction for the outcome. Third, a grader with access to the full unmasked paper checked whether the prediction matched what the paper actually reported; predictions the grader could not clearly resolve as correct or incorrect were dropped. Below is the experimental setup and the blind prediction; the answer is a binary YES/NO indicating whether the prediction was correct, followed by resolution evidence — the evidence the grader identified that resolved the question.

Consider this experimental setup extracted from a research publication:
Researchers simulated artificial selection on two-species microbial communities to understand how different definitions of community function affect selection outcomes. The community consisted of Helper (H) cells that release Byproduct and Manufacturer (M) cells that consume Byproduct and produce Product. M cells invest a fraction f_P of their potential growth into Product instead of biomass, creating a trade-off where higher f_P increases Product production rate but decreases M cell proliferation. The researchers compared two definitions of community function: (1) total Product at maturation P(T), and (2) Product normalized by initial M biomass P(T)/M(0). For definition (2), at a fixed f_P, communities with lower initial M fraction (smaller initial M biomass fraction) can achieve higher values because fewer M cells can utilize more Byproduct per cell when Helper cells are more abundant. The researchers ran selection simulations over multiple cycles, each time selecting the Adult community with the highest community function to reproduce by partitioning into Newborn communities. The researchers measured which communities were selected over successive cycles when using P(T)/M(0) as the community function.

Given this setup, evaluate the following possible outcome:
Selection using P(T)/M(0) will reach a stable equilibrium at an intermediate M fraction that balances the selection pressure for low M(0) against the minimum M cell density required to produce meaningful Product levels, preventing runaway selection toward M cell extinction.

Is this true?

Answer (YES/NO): NO